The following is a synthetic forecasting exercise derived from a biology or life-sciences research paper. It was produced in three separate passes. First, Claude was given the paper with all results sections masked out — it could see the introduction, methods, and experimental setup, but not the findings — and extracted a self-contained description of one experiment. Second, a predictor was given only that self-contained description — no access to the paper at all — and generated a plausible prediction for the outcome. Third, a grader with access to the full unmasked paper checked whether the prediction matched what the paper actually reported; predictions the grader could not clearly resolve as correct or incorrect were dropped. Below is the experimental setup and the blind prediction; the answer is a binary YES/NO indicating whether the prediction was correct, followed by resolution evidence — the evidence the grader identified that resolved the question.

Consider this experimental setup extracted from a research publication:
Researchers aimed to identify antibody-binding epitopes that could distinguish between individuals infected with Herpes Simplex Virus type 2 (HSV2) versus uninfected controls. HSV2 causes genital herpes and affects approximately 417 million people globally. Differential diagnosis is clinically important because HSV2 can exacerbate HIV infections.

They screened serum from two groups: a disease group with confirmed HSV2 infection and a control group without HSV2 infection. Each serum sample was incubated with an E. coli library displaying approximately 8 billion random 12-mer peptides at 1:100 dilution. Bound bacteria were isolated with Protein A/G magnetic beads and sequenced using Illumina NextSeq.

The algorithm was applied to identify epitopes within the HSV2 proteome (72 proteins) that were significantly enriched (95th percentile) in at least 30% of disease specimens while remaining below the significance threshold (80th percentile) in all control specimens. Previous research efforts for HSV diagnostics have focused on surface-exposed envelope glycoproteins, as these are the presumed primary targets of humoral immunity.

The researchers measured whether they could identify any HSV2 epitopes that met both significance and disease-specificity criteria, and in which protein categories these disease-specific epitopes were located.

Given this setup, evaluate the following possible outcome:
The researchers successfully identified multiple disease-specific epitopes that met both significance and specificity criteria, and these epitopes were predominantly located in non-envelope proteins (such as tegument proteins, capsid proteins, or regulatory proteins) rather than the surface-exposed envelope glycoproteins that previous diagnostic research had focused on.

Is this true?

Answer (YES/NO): YES